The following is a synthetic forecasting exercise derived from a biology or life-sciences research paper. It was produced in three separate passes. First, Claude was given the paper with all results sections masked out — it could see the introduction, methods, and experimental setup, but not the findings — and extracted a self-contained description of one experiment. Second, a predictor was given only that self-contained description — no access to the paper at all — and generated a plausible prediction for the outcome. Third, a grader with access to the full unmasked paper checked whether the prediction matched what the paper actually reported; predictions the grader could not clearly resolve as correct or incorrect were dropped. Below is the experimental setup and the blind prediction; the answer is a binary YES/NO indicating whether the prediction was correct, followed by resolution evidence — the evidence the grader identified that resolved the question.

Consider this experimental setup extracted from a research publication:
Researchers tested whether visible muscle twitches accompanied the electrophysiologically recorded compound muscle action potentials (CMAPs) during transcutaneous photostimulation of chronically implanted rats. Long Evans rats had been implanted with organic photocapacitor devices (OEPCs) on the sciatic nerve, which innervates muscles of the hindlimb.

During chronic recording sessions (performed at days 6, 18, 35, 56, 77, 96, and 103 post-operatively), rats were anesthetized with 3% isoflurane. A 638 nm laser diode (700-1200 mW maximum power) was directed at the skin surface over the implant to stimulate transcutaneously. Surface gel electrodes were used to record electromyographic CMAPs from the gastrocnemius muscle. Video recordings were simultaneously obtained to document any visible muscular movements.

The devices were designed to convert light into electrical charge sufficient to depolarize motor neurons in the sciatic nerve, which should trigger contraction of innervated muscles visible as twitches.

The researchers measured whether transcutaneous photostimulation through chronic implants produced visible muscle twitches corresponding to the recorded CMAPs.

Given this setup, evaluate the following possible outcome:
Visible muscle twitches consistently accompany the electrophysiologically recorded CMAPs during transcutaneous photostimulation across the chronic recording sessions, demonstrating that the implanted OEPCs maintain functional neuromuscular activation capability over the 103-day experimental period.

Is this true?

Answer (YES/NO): NO